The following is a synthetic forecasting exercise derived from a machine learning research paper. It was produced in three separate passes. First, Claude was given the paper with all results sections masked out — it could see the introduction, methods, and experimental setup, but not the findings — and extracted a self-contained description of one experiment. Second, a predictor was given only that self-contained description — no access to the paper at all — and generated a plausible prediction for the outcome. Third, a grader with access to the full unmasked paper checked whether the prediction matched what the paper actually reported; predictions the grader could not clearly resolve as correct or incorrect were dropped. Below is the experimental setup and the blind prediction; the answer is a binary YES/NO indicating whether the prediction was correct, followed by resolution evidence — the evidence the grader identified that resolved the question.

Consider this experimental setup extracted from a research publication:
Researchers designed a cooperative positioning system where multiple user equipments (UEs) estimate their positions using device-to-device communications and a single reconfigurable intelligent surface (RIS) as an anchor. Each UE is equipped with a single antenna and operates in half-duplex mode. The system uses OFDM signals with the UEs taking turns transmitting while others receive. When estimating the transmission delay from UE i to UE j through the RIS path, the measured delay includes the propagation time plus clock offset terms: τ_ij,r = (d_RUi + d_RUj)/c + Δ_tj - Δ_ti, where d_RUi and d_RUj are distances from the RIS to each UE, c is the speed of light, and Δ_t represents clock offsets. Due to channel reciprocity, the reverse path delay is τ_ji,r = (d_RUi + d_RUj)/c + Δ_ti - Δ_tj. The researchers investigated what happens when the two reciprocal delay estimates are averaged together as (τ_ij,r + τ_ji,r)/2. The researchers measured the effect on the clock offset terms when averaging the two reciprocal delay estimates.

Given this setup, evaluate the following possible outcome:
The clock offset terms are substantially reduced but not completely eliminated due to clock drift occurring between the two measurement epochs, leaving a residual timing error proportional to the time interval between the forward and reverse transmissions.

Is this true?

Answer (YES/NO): NO